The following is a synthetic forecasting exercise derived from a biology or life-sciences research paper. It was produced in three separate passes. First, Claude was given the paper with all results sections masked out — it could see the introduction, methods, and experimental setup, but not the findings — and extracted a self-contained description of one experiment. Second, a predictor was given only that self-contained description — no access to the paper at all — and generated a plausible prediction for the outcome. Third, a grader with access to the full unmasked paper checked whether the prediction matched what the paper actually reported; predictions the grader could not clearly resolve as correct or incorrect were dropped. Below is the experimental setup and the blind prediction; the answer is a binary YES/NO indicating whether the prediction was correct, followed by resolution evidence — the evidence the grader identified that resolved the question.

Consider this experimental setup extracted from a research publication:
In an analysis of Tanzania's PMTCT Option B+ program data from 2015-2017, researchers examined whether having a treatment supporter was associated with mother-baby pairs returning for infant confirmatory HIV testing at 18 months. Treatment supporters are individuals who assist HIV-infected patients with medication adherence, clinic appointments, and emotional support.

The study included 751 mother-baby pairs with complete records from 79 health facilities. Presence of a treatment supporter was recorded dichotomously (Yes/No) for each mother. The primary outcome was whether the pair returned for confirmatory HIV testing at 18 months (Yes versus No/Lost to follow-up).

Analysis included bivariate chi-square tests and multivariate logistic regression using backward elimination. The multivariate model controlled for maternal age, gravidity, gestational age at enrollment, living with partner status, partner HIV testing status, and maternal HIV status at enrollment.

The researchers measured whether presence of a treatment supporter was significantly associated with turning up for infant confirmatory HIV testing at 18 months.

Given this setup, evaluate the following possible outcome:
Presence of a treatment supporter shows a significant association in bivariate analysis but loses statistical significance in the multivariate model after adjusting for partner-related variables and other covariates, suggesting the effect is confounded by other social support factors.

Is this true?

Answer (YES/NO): NO